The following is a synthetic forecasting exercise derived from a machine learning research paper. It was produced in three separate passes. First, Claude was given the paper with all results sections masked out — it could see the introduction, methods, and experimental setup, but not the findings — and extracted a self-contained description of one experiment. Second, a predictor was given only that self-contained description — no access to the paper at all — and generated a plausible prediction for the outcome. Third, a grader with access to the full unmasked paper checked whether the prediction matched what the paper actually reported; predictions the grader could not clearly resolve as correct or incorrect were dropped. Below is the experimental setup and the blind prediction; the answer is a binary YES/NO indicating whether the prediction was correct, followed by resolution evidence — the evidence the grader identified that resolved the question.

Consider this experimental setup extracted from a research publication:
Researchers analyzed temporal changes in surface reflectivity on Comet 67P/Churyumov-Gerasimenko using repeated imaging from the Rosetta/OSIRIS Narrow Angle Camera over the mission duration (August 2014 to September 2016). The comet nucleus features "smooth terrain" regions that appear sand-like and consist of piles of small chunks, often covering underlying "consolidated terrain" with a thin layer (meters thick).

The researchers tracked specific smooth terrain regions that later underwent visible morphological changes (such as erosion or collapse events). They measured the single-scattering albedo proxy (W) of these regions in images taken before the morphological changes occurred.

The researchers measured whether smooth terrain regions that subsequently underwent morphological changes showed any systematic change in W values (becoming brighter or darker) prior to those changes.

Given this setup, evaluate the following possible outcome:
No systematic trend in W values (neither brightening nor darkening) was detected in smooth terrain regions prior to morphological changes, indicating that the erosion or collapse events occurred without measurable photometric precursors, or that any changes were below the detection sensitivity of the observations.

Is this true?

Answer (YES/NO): NO